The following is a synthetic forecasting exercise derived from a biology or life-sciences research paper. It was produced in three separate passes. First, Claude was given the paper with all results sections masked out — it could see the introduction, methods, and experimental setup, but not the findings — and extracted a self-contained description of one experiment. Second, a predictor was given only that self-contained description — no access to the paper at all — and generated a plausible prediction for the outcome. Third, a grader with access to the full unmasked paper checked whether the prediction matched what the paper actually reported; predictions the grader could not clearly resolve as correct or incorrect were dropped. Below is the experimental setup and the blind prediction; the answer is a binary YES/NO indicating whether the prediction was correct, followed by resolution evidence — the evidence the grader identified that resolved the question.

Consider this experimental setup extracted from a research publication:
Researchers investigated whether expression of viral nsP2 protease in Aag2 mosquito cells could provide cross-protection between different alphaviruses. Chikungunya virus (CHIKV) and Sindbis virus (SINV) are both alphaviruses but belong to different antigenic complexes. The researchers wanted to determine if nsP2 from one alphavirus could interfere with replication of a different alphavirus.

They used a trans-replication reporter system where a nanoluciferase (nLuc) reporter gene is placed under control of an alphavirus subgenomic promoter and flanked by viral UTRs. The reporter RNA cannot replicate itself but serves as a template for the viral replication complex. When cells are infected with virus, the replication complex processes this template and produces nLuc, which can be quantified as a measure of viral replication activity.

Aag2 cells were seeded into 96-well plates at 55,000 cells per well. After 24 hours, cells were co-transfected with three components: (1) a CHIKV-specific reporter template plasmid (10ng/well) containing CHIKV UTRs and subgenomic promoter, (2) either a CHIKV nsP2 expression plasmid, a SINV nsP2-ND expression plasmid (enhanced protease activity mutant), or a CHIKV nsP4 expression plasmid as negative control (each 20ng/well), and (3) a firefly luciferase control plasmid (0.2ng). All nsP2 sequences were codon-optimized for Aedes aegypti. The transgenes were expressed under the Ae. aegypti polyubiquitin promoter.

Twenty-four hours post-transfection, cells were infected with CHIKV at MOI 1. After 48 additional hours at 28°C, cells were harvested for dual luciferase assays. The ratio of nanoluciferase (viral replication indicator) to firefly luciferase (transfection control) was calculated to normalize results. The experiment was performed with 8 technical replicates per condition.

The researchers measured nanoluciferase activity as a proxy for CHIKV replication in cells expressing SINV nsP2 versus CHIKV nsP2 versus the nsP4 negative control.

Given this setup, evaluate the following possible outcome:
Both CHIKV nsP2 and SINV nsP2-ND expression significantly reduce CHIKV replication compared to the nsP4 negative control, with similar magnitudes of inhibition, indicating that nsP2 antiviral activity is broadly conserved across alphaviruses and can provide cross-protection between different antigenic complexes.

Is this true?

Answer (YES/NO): NO